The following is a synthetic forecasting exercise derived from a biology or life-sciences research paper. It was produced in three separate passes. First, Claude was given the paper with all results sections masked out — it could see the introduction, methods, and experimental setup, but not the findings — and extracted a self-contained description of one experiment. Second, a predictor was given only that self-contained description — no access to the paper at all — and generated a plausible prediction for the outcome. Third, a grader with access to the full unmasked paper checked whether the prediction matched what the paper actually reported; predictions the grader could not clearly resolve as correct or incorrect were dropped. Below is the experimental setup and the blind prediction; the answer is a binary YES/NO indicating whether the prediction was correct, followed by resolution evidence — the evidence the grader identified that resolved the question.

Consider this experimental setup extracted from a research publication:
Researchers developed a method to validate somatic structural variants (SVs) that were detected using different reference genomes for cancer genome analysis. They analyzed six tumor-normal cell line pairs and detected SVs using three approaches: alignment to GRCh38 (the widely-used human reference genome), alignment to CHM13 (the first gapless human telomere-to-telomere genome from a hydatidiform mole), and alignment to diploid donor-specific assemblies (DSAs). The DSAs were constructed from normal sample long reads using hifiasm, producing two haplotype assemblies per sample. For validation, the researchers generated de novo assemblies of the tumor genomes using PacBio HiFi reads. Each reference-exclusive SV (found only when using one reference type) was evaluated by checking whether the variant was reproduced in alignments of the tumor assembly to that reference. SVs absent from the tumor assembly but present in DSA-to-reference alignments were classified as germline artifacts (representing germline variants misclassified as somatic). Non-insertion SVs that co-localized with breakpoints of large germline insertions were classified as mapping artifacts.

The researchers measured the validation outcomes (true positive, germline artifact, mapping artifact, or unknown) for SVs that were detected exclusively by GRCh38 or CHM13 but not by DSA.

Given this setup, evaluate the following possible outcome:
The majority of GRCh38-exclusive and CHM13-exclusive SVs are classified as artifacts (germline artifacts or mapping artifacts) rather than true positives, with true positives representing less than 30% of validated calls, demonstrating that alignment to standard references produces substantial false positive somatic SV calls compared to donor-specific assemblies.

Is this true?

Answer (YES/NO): NO